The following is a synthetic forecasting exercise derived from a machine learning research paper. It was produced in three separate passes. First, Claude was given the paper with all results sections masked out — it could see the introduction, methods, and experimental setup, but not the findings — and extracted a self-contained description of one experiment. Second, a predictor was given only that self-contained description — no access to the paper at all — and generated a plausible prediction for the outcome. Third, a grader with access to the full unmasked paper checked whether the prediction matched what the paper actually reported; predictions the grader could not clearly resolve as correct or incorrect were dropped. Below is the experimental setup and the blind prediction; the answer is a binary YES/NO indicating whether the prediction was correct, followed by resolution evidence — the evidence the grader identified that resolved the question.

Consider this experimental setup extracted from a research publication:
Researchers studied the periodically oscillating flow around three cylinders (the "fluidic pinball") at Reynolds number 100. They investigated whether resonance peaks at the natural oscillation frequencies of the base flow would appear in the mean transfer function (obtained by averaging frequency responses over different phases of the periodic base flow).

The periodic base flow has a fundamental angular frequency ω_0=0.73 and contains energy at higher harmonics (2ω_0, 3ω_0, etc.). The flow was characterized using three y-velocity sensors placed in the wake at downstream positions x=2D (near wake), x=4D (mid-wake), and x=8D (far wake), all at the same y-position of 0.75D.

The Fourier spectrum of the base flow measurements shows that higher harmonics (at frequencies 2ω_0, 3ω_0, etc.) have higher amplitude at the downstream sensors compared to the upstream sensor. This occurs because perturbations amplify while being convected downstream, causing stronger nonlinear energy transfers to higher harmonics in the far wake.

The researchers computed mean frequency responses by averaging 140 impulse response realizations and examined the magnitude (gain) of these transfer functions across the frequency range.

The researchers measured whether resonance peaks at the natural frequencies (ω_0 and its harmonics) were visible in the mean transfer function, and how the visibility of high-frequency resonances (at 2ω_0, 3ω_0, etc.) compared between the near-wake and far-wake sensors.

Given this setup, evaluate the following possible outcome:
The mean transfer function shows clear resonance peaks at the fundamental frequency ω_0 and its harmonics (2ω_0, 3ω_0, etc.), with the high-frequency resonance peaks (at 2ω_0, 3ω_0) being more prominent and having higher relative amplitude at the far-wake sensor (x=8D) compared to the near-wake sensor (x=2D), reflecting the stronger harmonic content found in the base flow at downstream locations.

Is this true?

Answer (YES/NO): YES